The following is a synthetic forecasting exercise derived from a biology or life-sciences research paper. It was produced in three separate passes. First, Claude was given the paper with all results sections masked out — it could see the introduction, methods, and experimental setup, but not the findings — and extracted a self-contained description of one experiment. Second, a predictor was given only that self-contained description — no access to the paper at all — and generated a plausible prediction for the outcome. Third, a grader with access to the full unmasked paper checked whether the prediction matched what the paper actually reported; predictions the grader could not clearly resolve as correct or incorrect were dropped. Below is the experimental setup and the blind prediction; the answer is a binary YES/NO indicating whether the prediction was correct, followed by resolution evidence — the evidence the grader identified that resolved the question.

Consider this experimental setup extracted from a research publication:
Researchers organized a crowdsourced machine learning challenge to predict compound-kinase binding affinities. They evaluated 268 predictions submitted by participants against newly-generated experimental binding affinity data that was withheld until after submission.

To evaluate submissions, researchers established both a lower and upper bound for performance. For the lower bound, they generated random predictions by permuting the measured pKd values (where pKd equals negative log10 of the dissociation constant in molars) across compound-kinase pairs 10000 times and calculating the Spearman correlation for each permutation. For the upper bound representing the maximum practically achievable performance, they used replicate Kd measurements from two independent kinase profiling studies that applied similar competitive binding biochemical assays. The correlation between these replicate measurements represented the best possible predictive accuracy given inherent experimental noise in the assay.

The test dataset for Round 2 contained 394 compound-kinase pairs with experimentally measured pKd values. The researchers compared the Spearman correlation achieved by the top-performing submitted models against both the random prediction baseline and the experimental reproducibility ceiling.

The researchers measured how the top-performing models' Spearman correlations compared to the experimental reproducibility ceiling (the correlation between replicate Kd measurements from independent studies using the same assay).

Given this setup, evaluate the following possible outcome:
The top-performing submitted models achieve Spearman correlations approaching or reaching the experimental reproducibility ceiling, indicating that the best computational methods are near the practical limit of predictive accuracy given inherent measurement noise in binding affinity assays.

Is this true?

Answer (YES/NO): NO